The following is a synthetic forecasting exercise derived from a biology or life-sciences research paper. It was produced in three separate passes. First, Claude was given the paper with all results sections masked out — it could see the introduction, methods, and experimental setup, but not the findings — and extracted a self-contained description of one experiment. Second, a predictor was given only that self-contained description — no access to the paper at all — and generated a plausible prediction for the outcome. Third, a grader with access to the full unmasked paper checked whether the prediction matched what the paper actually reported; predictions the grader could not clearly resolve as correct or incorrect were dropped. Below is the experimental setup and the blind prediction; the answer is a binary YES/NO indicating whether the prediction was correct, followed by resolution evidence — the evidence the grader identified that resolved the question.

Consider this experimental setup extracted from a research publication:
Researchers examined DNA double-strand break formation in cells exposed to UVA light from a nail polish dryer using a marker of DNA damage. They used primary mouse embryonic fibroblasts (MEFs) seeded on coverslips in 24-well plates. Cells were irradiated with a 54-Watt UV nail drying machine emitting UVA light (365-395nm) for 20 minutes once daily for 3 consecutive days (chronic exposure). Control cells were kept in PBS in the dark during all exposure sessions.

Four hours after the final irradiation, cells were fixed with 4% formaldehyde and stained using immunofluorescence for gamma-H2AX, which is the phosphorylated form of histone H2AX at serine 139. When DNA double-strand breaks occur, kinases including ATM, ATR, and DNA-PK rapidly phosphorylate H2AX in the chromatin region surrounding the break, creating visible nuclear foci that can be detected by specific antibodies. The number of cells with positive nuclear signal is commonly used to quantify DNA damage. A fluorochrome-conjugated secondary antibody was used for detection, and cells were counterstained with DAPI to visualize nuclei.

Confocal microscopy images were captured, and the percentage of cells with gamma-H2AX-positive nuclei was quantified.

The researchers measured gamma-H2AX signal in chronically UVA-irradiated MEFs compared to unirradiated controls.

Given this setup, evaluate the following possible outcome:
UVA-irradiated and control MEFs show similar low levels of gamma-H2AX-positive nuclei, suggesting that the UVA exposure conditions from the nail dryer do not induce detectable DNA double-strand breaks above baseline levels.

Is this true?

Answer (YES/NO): NO